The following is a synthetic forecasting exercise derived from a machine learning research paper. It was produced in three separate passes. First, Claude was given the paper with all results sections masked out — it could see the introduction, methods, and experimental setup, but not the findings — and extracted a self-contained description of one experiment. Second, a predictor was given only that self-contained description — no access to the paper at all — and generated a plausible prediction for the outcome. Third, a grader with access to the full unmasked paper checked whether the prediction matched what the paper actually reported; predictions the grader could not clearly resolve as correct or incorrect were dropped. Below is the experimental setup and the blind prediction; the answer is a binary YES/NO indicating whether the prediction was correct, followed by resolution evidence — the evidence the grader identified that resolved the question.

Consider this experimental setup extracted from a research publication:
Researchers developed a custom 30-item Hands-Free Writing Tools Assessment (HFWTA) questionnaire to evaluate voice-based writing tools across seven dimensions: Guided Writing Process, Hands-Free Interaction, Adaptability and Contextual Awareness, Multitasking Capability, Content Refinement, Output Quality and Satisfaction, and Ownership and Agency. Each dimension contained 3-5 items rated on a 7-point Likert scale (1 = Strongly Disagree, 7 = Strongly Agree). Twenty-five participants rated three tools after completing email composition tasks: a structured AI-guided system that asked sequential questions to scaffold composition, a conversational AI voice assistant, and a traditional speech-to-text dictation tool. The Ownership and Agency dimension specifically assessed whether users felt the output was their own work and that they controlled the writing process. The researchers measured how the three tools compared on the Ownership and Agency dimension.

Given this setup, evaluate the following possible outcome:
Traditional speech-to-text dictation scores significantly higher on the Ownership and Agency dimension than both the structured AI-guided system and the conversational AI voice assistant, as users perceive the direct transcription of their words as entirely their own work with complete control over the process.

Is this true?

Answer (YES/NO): NO